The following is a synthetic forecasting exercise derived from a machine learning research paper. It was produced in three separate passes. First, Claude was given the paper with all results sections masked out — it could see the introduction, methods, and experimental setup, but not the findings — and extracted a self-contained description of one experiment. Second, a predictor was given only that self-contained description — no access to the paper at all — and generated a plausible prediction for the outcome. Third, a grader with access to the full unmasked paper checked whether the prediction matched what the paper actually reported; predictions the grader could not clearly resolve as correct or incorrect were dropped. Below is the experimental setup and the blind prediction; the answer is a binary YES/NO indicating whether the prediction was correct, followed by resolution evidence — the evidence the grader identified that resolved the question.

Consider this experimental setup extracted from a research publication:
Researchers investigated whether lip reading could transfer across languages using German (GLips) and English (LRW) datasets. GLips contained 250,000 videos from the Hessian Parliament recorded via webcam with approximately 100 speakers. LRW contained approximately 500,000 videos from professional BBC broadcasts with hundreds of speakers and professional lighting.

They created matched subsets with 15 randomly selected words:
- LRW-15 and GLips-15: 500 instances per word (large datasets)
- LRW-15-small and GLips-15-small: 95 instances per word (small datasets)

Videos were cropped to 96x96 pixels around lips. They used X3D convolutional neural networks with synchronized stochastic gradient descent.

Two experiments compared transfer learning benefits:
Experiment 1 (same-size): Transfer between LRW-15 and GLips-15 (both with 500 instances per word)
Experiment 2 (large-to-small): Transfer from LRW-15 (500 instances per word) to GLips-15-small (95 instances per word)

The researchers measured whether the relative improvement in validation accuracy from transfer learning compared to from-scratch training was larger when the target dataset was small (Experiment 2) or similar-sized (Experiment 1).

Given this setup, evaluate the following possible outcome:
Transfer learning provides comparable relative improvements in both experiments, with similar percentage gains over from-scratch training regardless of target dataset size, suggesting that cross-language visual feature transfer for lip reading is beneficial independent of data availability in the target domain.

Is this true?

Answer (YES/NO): NO